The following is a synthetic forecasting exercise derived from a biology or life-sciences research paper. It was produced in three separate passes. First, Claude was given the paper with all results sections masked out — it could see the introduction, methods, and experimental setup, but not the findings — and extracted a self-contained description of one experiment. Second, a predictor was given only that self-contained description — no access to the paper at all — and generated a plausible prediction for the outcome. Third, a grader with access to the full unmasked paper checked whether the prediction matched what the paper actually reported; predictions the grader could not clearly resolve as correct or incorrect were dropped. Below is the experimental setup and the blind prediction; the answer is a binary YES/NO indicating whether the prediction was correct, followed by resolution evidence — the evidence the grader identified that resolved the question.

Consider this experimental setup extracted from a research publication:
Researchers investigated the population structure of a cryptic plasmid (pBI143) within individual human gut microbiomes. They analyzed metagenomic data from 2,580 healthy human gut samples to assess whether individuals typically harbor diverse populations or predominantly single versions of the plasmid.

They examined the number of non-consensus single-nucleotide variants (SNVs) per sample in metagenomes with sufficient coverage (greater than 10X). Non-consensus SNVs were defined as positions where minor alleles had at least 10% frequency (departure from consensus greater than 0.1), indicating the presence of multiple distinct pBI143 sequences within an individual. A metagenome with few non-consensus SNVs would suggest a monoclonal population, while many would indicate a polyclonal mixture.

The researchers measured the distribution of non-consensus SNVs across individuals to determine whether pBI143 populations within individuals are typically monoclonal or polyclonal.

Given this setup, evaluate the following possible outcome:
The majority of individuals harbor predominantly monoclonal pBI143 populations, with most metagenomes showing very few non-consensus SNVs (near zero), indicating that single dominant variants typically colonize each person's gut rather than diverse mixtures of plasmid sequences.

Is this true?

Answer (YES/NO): YES